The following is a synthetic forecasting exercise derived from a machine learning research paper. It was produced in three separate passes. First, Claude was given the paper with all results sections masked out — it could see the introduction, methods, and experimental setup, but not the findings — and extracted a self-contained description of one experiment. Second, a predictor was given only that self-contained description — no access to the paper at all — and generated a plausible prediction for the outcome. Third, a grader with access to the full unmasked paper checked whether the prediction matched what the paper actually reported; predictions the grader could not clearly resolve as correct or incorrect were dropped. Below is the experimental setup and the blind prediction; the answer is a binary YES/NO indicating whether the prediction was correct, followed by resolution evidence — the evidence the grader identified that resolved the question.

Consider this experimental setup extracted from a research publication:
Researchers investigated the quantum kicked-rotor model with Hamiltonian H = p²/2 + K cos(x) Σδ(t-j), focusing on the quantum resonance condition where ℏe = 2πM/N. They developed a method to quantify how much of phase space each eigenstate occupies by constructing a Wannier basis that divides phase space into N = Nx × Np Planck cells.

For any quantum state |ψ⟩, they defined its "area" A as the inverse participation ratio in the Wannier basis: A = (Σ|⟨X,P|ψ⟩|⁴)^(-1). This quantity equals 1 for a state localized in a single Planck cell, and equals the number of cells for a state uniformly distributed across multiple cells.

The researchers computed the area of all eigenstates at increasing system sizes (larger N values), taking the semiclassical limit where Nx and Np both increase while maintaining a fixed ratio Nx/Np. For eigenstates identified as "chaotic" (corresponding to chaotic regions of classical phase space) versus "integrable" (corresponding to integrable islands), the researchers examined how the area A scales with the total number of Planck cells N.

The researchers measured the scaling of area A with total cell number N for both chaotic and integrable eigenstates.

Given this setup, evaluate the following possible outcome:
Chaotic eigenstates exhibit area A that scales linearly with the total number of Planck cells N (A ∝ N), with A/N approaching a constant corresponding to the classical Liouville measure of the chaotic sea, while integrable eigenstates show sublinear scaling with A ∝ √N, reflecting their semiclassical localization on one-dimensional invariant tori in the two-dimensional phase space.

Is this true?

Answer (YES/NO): NO